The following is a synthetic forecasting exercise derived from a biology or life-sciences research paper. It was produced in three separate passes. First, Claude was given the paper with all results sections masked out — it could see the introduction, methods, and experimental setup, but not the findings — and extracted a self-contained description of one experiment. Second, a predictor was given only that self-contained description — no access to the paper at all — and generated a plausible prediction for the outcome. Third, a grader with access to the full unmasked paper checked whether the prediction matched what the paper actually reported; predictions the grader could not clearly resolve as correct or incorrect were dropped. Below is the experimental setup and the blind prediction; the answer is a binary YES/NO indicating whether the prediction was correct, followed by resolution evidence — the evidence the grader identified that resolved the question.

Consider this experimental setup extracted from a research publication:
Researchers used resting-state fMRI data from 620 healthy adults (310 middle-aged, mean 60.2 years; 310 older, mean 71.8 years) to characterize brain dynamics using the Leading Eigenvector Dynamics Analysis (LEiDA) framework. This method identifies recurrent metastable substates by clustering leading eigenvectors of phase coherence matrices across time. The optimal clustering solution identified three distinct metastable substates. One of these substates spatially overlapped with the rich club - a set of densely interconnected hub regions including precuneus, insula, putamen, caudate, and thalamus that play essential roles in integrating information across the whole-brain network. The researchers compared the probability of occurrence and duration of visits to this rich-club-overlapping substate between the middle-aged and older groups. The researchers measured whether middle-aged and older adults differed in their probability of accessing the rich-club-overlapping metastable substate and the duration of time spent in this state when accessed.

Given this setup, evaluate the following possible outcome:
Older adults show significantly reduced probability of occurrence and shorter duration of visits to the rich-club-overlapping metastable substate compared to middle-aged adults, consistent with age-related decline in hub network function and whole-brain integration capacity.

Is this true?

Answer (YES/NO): YES